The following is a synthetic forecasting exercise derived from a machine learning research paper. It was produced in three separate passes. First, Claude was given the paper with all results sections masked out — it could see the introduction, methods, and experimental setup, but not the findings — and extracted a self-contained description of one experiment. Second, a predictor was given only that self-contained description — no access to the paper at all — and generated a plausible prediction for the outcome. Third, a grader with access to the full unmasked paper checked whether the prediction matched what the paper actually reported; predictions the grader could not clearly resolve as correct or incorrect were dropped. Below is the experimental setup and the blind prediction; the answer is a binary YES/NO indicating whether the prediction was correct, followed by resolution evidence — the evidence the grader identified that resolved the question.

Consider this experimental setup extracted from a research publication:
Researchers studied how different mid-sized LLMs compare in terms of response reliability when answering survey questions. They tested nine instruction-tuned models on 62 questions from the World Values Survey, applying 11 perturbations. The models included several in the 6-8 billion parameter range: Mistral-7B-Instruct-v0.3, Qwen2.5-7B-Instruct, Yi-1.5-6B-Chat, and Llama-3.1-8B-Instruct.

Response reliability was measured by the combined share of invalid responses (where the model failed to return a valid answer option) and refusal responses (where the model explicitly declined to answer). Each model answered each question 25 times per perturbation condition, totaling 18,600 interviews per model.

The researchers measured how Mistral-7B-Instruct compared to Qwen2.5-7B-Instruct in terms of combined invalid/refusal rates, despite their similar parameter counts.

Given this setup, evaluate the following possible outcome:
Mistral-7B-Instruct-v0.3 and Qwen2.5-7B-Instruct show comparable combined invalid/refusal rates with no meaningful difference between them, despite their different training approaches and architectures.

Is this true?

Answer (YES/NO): NO